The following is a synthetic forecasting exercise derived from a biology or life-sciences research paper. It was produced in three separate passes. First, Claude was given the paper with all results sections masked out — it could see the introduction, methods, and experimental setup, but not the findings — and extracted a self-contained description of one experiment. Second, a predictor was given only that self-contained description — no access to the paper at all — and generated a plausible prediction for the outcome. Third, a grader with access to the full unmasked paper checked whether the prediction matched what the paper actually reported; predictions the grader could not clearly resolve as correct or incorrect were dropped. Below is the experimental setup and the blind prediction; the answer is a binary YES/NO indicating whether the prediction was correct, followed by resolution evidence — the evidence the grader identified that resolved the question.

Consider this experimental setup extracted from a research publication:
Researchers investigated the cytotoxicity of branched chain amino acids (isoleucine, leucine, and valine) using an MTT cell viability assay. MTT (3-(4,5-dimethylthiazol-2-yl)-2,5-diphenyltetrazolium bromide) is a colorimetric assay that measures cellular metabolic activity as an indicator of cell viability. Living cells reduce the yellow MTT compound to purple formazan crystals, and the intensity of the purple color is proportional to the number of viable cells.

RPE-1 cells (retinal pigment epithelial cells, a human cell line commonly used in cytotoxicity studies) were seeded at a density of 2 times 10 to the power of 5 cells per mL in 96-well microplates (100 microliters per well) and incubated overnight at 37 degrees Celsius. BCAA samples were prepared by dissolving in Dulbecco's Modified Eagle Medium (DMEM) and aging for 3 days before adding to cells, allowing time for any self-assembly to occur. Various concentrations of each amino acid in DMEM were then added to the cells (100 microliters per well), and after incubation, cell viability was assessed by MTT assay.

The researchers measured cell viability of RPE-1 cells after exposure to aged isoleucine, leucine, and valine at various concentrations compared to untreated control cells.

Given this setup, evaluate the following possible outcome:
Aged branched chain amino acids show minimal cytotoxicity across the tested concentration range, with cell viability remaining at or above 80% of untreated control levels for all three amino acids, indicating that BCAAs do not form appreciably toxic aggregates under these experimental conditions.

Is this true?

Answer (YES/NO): NO